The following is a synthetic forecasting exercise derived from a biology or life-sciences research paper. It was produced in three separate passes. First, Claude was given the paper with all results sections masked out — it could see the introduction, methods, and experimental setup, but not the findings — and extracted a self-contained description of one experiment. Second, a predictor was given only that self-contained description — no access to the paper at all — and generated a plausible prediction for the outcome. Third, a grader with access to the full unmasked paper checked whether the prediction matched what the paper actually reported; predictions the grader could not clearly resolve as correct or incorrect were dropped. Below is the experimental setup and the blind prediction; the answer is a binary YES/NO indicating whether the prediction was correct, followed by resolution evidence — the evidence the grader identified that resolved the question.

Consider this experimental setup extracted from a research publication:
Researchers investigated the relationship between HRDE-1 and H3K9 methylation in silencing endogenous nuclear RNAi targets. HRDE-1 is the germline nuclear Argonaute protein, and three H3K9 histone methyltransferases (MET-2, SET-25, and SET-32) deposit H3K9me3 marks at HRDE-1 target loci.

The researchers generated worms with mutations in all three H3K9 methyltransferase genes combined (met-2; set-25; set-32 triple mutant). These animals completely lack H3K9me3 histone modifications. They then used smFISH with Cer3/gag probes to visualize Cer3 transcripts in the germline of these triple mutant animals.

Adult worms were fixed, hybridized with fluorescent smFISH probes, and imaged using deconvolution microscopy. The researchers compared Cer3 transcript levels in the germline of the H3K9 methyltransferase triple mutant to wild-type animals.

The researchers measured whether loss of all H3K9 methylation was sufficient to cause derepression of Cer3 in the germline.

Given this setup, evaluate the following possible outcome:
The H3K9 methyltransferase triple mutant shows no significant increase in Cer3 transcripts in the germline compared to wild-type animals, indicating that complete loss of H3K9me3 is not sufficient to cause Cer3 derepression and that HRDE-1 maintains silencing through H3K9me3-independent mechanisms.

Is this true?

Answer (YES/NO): YES